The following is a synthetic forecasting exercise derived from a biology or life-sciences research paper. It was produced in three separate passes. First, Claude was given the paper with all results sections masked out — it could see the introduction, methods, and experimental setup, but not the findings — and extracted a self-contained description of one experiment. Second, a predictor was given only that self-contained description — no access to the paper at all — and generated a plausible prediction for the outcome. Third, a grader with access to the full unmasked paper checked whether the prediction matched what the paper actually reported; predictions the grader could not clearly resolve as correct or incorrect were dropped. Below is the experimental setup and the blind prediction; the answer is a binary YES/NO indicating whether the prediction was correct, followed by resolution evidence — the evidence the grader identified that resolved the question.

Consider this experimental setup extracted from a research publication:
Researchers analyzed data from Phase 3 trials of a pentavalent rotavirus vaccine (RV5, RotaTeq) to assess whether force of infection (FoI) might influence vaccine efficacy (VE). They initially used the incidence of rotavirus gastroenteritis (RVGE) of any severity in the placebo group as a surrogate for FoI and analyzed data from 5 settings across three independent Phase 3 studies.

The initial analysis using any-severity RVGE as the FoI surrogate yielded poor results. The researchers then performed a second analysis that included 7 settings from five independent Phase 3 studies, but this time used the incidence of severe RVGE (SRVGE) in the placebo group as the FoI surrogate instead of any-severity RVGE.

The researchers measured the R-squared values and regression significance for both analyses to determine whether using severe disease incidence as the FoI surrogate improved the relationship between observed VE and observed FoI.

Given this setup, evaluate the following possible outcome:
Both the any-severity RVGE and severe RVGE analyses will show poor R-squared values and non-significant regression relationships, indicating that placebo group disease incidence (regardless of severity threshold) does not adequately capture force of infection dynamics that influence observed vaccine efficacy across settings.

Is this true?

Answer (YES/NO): NO